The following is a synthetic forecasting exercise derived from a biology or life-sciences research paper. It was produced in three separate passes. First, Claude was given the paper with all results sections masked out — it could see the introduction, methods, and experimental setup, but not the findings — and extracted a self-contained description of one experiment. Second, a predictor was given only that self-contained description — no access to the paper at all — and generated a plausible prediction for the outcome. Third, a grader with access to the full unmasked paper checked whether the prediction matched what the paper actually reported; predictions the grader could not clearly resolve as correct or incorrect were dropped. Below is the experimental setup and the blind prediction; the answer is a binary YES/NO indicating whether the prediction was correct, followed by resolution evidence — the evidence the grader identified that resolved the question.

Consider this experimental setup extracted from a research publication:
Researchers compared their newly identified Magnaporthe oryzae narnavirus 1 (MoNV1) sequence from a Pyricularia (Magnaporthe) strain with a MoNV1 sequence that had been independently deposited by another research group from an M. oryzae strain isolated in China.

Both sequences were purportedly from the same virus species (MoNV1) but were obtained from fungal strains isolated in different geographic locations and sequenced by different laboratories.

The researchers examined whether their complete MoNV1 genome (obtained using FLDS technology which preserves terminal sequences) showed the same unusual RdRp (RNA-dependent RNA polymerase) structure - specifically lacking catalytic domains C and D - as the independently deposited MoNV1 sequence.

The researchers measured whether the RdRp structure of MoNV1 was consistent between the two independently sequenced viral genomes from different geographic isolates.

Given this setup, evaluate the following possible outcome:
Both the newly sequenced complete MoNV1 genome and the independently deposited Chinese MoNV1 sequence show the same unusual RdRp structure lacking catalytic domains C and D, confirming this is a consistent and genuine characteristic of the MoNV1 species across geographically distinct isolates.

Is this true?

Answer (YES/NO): YES